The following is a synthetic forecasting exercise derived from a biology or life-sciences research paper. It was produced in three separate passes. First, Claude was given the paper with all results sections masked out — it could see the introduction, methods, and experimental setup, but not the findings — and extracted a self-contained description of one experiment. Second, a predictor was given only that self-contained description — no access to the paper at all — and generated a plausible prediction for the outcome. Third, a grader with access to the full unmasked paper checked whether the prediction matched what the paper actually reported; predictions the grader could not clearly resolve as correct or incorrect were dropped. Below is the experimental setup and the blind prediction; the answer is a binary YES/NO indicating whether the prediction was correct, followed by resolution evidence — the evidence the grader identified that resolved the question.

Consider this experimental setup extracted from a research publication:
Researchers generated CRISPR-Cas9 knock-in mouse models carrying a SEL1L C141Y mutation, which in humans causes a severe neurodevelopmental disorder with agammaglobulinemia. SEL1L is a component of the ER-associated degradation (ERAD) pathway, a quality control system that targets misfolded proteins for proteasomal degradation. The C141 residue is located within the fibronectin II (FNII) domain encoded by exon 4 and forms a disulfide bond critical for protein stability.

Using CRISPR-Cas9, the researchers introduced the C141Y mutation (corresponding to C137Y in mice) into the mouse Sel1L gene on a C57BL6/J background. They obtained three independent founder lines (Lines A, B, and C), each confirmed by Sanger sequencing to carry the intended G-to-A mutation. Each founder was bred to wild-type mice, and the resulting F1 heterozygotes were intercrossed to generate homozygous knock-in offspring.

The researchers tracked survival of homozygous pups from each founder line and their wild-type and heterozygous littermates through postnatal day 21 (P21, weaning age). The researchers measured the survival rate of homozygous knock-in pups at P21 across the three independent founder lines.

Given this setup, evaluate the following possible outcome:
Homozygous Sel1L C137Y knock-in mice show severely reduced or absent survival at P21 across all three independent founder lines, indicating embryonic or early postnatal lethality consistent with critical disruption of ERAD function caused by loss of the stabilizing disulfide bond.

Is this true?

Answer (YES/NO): NO